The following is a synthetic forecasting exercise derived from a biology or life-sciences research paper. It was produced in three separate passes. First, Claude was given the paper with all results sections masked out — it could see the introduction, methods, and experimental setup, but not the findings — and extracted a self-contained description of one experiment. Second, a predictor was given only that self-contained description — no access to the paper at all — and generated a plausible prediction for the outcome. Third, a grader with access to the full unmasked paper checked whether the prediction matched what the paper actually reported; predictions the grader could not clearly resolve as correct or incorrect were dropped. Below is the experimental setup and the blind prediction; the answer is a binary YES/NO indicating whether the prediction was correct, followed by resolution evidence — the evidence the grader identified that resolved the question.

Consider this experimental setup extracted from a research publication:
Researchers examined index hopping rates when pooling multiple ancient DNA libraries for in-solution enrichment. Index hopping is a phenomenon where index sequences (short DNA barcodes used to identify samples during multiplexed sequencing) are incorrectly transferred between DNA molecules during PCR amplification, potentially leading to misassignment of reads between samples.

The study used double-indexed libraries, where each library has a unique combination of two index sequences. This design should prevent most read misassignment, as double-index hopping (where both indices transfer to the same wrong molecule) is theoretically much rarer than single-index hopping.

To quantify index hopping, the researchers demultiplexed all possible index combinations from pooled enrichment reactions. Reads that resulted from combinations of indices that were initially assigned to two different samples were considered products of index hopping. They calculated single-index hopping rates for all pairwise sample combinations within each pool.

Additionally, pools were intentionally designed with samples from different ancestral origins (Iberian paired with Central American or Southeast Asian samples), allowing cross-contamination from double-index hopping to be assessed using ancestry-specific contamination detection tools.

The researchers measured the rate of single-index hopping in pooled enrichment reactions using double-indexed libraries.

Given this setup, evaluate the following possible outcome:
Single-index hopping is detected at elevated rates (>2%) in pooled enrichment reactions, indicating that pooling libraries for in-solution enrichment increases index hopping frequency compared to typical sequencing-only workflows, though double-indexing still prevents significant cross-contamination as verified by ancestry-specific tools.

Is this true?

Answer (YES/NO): NO